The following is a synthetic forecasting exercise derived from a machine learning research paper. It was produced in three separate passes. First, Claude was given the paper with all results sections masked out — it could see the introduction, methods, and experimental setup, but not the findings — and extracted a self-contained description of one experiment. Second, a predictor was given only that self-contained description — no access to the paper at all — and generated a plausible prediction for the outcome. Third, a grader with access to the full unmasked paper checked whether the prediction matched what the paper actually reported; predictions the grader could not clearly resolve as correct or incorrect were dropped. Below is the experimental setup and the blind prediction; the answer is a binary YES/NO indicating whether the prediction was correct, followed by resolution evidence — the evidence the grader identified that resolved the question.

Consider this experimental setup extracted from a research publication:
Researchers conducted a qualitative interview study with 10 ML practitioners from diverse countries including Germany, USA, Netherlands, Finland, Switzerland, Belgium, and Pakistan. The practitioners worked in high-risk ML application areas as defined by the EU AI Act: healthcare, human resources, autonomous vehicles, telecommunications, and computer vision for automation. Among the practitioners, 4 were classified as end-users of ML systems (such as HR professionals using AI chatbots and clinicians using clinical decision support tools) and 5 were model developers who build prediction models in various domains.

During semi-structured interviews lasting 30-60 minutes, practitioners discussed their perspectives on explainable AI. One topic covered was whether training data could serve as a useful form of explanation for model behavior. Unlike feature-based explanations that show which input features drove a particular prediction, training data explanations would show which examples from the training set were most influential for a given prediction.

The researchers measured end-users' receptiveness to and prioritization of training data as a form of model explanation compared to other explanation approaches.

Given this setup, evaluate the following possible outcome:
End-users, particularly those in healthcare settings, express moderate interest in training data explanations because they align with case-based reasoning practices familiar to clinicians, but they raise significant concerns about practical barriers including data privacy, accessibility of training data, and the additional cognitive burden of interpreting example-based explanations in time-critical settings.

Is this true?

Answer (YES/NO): NO